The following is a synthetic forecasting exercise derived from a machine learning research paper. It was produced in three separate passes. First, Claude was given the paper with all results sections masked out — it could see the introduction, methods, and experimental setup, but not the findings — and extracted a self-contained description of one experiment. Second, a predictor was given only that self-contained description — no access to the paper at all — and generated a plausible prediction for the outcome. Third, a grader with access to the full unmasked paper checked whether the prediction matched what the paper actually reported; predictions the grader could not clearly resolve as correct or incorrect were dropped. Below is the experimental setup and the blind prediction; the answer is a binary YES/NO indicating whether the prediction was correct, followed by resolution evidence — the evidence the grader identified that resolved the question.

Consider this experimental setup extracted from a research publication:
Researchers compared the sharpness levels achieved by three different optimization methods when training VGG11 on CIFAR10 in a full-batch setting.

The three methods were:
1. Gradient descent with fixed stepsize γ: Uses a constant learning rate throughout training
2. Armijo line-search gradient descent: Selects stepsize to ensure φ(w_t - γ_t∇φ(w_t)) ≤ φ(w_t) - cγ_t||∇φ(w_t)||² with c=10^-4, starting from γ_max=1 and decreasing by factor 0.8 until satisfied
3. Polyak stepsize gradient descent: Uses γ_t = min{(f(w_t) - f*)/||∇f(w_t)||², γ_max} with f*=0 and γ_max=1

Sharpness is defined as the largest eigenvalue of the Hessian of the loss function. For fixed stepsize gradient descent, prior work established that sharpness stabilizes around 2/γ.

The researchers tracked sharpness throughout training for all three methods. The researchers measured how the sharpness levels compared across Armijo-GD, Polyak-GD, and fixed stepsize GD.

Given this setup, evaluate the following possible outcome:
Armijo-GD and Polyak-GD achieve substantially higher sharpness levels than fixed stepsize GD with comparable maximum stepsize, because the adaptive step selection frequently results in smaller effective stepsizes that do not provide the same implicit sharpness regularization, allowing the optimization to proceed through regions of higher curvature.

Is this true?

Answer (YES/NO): NO